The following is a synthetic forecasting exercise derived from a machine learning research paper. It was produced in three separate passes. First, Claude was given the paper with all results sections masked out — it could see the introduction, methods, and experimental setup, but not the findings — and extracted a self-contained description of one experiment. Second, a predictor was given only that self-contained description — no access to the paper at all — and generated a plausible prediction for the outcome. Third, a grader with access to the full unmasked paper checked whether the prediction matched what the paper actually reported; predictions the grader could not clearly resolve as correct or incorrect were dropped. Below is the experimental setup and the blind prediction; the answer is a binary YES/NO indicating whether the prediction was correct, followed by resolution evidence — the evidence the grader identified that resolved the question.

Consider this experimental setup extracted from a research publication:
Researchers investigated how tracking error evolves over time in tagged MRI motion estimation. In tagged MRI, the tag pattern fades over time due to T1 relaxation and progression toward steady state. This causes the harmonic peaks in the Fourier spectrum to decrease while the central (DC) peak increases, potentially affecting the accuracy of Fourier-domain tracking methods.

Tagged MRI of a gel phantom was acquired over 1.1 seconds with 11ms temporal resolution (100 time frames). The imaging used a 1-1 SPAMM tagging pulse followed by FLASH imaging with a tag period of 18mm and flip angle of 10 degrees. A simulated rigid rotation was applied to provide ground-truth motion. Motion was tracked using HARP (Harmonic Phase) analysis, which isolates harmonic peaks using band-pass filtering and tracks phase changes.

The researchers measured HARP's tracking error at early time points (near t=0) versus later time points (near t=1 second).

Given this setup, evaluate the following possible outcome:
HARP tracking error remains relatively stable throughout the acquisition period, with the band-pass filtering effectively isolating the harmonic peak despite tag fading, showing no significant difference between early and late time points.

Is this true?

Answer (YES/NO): NO